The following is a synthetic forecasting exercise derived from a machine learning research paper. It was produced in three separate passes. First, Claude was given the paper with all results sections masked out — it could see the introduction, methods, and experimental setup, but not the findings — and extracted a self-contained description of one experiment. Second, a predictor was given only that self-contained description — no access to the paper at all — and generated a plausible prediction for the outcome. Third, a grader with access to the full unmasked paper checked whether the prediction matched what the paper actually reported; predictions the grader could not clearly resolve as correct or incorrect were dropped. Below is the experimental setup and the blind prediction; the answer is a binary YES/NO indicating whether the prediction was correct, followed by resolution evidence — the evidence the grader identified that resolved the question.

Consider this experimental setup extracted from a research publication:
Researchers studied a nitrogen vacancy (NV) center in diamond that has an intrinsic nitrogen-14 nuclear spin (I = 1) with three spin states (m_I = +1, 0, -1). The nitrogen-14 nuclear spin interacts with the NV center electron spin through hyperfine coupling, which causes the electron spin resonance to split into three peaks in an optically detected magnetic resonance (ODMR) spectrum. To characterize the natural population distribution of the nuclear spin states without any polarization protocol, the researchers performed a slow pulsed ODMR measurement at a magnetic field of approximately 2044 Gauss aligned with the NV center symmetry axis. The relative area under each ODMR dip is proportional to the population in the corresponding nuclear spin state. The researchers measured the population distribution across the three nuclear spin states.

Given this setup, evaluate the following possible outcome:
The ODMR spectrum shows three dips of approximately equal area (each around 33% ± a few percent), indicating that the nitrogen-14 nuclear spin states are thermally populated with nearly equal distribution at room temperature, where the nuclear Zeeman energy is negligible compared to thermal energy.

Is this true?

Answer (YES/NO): NO